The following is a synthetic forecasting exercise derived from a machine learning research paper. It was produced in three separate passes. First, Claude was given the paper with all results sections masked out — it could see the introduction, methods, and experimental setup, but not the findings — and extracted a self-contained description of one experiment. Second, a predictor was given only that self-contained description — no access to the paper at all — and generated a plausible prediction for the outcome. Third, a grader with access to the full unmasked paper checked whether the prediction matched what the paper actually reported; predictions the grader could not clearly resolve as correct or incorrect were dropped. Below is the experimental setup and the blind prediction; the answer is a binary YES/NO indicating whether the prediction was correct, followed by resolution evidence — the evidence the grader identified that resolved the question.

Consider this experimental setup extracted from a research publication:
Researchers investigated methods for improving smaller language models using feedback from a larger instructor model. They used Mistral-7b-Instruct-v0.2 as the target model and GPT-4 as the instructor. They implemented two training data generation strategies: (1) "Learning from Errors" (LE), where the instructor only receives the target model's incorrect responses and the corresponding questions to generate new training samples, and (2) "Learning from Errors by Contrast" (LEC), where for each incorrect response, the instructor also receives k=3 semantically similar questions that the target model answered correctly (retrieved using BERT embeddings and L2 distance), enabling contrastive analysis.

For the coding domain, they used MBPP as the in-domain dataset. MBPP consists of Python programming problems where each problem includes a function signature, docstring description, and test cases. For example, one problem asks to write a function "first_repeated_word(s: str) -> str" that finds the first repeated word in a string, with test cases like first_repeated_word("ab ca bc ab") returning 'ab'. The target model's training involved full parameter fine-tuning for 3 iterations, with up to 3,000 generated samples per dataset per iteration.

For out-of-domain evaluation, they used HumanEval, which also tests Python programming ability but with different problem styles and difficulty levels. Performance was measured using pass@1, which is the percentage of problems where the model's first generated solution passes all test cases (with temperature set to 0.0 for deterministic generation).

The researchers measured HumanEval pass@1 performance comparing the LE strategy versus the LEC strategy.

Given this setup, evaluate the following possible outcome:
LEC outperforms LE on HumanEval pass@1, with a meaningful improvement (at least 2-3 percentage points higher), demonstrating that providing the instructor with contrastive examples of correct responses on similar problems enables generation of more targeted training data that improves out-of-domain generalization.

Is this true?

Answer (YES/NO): YES